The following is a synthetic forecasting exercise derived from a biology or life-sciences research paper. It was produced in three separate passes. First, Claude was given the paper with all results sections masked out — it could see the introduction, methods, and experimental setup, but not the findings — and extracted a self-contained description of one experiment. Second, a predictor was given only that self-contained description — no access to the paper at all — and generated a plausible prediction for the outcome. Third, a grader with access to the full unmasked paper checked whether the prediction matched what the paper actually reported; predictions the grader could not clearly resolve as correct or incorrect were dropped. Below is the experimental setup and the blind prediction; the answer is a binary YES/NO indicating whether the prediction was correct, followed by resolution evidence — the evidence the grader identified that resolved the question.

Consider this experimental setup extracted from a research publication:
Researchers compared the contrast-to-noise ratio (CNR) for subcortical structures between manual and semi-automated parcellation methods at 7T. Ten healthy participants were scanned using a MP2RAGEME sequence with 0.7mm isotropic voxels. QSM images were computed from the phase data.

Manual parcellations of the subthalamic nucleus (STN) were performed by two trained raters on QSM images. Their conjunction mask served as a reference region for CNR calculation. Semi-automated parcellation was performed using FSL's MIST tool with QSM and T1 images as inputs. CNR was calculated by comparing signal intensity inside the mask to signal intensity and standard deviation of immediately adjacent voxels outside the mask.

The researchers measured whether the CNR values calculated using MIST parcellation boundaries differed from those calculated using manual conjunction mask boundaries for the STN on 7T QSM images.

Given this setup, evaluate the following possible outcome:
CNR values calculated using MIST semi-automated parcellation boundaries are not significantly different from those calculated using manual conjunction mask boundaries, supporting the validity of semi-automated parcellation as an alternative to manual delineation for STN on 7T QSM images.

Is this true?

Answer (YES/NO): NO